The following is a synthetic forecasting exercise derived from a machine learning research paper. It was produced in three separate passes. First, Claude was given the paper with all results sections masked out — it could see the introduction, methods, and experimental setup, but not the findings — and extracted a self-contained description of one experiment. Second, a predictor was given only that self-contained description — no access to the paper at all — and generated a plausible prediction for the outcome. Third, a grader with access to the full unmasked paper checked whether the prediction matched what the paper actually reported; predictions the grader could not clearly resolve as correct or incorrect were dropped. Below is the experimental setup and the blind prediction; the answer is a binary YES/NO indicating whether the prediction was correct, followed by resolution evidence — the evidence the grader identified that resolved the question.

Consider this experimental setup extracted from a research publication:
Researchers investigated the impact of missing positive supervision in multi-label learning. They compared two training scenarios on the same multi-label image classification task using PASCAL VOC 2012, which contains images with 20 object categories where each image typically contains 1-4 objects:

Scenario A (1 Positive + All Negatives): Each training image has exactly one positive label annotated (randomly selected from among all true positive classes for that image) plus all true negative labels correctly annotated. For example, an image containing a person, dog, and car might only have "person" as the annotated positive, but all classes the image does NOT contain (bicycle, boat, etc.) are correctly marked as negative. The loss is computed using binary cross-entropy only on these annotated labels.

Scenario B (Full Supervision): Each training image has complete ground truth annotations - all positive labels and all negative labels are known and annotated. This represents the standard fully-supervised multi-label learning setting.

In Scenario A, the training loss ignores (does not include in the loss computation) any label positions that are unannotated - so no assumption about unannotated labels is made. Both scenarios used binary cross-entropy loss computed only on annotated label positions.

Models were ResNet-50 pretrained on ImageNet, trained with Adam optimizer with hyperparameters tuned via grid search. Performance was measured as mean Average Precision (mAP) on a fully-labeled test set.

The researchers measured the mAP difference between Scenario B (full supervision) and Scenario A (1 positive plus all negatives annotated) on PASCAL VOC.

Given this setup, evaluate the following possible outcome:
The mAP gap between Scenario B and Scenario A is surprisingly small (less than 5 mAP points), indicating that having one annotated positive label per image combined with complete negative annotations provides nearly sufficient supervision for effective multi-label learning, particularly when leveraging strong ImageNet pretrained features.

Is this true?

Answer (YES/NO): YES